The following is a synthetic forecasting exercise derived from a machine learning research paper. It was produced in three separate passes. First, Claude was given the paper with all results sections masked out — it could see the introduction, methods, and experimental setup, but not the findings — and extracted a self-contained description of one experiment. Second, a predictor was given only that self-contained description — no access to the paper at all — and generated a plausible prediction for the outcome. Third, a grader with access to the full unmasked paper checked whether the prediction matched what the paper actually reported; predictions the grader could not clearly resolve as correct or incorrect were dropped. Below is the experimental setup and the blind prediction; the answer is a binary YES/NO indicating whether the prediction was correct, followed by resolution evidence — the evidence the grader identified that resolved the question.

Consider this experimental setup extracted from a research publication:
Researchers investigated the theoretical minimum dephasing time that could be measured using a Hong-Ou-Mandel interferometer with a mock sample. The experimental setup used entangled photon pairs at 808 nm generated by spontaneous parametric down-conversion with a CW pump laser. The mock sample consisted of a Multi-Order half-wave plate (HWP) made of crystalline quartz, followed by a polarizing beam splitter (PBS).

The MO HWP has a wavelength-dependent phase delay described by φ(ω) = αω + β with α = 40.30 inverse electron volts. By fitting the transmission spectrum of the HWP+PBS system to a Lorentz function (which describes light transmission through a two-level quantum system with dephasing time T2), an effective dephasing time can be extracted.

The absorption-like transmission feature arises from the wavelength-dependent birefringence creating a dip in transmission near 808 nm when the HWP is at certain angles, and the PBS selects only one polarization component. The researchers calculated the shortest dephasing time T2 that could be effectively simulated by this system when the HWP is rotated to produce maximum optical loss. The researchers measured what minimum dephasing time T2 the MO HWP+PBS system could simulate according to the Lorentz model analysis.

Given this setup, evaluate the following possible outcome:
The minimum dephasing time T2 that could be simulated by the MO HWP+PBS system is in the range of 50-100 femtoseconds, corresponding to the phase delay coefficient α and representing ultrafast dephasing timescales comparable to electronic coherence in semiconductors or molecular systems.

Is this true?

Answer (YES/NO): NO